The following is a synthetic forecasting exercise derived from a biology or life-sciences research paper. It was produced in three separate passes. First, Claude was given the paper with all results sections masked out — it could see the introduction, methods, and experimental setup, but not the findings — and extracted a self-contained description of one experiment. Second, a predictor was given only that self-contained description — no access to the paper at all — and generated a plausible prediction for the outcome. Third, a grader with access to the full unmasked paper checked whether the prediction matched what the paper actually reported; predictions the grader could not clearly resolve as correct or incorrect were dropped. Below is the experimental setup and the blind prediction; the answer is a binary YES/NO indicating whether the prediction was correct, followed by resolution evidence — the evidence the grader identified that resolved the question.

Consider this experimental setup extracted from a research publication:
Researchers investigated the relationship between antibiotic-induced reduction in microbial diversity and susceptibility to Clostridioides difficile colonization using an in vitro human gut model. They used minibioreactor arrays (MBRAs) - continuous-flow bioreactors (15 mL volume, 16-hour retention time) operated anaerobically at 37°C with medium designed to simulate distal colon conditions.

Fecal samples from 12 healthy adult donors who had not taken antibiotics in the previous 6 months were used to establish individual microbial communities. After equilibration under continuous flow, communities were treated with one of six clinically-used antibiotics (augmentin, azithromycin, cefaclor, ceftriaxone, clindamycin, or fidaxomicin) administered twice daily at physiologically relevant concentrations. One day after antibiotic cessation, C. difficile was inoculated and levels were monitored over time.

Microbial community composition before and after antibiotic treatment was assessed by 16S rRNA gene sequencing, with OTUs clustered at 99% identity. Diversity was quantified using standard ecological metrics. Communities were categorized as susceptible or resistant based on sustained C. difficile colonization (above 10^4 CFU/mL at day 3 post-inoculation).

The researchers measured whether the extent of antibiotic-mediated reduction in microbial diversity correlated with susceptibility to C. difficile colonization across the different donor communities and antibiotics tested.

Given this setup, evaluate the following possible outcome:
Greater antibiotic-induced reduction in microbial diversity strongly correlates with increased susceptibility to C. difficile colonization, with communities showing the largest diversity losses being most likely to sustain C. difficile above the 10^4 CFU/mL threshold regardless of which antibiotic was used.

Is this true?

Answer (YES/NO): NO